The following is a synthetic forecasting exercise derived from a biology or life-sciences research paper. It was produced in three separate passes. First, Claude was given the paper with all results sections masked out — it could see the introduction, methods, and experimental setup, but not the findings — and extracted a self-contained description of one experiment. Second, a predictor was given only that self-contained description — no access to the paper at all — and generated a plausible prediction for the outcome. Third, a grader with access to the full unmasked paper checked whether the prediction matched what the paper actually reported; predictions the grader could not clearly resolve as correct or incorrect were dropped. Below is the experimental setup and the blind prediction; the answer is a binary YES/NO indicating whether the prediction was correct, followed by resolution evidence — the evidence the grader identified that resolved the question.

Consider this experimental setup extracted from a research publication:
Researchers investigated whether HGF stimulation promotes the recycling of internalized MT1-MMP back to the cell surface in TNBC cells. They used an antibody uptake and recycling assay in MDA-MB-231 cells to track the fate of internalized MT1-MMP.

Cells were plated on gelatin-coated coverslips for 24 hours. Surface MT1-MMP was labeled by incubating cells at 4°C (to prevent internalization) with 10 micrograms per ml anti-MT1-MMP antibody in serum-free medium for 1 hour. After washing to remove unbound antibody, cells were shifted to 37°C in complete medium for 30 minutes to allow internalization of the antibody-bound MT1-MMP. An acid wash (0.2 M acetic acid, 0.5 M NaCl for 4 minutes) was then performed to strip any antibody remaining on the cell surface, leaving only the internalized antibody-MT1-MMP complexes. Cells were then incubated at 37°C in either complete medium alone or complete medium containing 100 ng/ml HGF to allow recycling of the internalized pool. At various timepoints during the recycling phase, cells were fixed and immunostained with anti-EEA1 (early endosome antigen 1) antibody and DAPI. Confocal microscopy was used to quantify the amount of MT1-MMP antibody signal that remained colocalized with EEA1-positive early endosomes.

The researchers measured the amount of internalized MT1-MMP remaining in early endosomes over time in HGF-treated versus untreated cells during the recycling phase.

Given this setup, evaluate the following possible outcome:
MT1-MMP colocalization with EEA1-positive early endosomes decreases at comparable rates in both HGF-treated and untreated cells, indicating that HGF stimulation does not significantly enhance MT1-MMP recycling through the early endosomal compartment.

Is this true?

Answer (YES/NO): NO